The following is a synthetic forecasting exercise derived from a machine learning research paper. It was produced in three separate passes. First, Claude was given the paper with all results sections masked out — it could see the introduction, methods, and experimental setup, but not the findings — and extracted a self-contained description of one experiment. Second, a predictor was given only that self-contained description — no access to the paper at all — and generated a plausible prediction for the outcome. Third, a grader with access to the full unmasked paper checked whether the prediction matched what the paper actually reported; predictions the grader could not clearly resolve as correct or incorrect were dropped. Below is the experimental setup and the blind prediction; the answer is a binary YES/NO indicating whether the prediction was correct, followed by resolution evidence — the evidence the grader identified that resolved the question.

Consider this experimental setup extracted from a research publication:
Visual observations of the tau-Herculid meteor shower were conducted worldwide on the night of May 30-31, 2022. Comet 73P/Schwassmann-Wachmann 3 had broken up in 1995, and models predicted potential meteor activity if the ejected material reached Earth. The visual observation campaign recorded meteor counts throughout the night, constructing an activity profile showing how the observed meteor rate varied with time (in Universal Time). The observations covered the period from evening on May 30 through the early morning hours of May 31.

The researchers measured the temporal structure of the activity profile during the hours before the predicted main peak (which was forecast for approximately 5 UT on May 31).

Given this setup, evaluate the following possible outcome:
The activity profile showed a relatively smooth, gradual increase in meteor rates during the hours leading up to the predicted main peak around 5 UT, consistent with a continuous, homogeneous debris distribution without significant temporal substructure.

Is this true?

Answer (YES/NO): NO